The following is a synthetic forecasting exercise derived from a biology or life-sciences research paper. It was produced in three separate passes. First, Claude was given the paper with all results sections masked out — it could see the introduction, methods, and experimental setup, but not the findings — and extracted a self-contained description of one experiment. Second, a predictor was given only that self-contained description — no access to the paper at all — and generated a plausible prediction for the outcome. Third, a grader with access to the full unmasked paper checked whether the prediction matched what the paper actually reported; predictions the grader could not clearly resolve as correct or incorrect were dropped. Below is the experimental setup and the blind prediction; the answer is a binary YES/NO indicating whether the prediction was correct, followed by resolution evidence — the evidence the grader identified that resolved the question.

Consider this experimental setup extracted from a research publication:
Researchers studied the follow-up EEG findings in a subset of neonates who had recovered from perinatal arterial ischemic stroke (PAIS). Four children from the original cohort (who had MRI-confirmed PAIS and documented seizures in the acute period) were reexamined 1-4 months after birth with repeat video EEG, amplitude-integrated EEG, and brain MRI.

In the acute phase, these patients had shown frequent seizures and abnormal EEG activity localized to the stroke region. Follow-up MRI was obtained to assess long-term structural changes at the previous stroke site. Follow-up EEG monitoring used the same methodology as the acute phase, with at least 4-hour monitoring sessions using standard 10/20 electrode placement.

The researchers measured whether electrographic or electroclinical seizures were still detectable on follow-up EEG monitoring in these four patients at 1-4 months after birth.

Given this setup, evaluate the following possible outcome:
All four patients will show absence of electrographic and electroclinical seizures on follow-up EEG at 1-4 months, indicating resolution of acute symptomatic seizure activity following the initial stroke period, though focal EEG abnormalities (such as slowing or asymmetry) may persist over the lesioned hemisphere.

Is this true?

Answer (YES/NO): YES